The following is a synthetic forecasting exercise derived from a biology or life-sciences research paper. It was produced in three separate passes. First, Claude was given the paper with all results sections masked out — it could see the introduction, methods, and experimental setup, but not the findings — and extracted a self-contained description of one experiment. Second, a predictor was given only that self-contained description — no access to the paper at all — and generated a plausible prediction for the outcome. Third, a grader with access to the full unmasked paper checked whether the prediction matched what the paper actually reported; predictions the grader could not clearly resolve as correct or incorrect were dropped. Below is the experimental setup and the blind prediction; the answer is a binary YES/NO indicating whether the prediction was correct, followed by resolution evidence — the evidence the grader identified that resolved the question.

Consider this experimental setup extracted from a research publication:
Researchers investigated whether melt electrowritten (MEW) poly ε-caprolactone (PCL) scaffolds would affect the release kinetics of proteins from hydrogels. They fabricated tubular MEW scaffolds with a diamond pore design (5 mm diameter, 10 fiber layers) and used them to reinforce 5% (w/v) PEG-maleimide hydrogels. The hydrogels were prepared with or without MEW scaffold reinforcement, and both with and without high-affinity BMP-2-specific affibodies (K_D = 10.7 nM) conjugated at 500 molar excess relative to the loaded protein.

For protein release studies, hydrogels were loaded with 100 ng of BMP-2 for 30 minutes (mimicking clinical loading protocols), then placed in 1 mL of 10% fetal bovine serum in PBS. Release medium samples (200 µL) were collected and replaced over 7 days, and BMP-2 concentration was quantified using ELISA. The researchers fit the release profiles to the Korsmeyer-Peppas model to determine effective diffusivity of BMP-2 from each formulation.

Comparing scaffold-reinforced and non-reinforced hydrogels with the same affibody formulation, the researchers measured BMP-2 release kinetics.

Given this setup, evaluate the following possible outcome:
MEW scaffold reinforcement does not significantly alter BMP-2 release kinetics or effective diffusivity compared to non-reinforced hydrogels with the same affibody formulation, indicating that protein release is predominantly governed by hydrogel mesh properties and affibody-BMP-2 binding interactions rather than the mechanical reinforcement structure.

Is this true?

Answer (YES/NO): NO